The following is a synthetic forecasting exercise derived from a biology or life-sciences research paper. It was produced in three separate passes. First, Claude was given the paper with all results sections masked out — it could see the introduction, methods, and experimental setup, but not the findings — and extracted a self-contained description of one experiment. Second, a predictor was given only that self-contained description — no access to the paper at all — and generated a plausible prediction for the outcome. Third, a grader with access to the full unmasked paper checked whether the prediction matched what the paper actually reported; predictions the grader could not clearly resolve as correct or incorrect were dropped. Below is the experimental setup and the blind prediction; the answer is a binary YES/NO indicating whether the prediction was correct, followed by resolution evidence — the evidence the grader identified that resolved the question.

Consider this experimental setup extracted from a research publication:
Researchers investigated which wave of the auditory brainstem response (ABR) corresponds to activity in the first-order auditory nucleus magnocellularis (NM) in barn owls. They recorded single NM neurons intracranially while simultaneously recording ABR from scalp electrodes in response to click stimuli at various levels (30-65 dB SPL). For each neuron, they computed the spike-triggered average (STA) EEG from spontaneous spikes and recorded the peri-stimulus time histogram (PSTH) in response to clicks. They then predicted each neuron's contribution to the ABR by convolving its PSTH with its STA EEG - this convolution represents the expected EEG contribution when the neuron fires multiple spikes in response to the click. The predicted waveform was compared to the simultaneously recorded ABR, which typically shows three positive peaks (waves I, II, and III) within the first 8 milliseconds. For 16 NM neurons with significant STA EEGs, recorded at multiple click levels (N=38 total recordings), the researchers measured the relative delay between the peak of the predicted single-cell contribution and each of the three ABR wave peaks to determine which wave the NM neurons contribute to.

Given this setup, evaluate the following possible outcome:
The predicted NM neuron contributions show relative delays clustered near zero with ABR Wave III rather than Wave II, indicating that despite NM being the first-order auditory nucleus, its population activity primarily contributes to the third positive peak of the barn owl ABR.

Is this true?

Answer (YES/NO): NO